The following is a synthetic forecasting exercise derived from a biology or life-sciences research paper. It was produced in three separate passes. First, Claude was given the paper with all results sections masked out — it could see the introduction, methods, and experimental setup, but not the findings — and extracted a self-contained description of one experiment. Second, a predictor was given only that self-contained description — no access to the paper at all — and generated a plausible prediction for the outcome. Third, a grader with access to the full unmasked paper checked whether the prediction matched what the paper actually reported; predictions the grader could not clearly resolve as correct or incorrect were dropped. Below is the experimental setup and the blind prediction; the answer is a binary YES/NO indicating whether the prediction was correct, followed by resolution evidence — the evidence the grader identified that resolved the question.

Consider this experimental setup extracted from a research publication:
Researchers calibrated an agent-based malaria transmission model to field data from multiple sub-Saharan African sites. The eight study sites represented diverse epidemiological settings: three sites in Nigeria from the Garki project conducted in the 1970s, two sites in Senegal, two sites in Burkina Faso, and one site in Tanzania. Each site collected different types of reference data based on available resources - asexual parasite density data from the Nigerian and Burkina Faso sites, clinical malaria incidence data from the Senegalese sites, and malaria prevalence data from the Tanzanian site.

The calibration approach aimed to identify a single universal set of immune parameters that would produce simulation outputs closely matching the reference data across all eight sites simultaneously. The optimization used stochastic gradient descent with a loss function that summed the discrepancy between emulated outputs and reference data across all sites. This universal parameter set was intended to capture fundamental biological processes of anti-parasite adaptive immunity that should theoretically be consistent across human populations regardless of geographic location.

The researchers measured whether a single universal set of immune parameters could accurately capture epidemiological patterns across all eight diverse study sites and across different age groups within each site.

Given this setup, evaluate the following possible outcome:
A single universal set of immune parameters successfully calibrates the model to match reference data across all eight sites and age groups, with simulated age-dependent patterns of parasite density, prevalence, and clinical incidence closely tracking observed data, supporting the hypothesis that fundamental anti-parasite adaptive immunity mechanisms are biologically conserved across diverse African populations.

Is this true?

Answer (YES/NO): NO